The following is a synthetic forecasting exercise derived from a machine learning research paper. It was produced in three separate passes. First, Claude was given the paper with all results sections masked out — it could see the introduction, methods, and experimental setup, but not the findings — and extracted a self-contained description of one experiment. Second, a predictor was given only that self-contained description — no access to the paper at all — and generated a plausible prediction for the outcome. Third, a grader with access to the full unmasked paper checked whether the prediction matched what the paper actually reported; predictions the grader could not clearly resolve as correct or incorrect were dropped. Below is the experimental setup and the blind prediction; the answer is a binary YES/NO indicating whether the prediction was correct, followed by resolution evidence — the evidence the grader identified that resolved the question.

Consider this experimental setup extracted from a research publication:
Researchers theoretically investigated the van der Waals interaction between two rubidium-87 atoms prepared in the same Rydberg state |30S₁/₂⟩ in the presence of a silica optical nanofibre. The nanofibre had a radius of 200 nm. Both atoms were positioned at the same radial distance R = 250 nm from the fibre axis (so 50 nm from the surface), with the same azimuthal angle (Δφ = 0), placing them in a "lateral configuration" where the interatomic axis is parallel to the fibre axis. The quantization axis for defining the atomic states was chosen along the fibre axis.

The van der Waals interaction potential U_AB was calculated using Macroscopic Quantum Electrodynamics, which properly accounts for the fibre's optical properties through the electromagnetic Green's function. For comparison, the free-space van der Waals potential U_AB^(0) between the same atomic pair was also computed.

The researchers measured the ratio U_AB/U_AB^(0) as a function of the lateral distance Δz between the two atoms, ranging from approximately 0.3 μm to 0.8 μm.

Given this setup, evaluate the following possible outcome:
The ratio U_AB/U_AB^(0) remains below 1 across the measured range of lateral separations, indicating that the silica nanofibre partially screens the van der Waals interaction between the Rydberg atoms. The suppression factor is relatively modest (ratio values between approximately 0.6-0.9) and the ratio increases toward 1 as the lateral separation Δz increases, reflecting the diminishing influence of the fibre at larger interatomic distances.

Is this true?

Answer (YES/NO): NO